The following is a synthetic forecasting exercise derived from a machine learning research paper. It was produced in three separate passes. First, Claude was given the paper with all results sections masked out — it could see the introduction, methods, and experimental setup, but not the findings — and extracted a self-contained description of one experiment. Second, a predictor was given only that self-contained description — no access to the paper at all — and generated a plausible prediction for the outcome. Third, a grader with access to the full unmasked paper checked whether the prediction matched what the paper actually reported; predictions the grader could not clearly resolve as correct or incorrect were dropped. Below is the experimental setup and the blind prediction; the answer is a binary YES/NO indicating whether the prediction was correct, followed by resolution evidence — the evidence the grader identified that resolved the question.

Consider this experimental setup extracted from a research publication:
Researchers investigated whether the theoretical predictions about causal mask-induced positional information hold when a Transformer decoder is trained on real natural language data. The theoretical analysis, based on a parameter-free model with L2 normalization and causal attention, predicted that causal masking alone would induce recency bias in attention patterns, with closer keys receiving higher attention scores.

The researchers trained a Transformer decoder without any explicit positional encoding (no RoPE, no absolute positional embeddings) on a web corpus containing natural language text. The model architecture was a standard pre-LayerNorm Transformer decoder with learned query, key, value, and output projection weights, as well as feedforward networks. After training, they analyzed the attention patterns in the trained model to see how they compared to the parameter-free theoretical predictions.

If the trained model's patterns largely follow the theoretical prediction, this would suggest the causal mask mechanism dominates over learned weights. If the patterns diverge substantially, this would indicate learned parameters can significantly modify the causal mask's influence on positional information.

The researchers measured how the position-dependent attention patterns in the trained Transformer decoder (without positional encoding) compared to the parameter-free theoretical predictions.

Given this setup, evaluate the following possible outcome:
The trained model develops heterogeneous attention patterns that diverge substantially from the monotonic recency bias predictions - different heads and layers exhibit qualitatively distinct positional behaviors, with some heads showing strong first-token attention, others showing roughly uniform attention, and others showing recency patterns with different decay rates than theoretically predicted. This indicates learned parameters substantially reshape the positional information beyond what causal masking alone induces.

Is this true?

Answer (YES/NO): NO